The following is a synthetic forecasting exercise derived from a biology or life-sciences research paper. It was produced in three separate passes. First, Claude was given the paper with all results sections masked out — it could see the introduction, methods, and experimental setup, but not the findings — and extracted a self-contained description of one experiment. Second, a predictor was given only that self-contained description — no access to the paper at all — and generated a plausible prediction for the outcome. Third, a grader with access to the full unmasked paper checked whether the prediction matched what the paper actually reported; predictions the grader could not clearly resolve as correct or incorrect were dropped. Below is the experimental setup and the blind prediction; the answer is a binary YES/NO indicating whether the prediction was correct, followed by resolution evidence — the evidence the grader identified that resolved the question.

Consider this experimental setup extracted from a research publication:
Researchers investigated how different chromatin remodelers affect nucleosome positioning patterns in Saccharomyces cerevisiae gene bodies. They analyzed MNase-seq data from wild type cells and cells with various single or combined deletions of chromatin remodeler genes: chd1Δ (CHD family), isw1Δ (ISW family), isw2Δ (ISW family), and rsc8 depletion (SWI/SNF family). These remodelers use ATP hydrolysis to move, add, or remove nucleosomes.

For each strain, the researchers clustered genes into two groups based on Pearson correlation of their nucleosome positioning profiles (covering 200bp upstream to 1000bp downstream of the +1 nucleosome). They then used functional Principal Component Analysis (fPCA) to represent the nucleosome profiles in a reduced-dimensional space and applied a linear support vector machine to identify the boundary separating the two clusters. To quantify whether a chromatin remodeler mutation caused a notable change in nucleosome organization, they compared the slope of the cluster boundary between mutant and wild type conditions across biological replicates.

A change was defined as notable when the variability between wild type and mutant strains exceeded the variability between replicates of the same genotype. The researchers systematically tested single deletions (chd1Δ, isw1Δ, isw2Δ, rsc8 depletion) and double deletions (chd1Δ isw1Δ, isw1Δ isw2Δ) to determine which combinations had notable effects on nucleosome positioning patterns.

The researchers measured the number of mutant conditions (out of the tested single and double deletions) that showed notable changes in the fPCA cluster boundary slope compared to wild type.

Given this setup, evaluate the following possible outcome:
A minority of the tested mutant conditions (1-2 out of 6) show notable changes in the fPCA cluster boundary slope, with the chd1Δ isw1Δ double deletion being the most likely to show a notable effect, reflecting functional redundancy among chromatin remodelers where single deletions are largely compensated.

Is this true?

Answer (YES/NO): NO